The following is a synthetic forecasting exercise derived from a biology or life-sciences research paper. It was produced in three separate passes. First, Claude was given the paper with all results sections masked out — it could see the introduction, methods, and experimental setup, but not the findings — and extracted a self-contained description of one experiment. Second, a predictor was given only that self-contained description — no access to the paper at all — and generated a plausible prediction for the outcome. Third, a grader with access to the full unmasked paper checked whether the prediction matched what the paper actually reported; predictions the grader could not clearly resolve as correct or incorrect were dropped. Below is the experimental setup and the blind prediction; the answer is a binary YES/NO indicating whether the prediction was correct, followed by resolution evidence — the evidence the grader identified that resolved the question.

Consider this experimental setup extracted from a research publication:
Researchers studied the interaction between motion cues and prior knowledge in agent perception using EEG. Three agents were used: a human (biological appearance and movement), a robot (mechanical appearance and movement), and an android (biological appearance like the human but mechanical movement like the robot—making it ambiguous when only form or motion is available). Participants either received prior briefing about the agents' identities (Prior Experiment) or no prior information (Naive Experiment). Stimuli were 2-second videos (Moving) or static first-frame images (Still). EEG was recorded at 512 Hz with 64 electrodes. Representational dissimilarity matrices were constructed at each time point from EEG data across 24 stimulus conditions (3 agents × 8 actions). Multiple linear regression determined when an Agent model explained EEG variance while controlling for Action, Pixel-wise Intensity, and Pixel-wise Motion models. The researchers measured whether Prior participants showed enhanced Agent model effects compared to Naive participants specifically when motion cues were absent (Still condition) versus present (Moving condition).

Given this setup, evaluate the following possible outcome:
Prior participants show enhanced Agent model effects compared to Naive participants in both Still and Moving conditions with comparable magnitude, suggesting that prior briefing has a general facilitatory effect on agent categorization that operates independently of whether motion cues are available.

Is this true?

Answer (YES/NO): NO